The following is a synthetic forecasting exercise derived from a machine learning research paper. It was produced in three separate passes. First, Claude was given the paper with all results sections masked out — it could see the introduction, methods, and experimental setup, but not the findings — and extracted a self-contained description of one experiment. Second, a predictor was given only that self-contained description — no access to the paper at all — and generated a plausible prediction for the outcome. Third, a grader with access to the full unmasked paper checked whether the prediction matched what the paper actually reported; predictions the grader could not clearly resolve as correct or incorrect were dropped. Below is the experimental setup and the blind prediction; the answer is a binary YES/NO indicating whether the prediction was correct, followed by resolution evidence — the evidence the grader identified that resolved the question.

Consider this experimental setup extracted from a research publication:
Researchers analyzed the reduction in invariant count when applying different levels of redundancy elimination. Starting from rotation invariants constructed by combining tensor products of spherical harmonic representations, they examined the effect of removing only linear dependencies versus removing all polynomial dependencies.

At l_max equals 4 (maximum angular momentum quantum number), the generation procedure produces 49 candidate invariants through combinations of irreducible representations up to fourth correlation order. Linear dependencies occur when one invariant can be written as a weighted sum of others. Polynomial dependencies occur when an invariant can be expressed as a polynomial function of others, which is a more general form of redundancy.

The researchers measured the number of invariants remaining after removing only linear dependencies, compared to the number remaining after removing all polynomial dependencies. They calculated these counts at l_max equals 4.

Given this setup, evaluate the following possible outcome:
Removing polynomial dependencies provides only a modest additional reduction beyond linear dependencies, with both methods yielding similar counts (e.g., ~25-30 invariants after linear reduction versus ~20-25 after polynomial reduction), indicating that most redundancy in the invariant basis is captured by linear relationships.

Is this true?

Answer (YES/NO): NO